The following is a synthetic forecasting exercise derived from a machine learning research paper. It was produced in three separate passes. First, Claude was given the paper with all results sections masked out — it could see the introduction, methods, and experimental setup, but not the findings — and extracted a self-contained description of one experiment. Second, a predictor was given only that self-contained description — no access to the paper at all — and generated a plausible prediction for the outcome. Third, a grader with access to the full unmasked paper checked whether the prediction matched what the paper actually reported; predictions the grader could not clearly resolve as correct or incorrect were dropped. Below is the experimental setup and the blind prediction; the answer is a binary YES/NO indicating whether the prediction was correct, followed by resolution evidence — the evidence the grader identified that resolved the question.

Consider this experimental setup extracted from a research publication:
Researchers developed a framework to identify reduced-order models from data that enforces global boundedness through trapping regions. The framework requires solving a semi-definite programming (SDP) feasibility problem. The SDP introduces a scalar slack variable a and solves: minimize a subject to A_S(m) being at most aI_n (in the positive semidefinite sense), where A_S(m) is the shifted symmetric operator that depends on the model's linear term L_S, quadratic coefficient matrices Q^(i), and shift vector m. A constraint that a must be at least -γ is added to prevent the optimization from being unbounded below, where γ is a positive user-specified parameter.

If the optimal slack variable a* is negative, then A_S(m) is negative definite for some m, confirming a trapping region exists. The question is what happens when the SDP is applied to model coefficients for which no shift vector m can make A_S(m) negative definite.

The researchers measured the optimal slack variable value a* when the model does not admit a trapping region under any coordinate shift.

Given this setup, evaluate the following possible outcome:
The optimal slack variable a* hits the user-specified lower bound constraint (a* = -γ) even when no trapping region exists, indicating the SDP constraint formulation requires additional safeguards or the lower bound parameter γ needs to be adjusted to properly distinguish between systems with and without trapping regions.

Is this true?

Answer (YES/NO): NO